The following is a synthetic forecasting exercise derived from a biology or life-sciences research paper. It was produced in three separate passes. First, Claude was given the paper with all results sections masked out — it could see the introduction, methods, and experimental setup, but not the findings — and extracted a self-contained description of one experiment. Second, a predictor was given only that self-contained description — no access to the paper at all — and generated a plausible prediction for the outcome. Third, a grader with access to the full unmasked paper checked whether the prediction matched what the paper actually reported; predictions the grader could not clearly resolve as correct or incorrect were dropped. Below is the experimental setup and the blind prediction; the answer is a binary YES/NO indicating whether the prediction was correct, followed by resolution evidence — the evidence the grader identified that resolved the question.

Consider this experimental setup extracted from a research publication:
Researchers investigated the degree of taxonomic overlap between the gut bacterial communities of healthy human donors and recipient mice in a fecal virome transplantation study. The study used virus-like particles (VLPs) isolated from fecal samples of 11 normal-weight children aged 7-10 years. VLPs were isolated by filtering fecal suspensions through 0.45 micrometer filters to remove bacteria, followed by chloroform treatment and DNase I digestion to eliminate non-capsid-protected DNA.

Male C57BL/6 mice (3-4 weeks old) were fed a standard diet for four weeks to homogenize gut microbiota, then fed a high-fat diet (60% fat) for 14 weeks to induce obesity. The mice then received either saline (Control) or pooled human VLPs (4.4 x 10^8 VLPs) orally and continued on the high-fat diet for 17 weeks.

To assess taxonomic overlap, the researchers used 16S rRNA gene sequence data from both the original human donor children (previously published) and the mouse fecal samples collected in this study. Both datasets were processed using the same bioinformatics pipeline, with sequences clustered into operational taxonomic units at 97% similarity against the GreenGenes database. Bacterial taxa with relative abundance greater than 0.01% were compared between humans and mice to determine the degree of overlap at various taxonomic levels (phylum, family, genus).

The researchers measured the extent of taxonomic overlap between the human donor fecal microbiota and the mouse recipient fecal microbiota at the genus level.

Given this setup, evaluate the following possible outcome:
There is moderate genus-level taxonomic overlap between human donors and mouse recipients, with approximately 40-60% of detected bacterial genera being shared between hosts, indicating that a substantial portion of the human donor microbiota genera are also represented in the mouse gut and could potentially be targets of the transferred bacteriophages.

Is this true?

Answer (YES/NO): NO